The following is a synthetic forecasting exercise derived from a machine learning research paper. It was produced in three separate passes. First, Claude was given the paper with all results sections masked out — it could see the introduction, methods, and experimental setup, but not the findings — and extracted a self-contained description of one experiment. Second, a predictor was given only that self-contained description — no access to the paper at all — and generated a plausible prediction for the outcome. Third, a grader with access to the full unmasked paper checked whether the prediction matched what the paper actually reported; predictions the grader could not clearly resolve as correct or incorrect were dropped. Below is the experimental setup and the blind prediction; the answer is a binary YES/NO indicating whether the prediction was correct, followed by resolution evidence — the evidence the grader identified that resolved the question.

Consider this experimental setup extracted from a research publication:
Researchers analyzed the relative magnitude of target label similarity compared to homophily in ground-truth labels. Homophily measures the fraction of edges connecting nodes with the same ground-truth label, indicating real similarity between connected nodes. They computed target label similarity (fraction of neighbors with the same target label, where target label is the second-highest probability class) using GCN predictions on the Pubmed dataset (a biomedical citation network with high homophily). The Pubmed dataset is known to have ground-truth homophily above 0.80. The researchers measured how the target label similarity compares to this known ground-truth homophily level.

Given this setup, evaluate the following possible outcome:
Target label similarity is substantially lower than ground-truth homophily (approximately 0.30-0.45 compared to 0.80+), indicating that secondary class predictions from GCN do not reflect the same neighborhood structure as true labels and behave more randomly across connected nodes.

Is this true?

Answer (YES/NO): NO